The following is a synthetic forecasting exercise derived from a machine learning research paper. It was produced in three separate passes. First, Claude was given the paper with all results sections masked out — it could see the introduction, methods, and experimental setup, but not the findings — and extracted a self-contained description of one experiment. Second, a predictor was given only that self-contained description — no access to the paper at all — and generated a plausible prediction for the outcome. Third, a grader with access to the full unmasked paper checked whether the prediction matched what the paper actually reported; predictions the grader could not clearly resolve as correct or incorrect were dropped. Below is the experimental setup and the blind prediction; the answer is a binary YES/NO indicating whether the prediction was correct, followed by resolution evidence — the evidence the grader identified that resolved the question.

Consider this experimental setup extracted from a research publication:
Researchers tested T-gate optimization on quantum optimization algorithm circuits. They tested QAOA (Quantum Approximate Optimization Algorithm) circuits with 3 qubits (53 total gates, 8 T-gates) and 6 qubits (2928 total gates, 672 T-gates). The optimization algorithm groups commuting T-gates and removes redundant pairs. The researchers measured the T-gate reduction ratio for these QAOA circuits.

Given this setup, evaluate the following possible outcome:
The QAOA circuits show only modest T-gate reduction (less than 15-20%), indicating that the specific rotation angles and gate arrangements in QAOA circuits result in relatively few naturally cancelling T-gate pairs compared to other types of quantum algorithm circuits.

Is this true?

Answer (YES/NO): NO